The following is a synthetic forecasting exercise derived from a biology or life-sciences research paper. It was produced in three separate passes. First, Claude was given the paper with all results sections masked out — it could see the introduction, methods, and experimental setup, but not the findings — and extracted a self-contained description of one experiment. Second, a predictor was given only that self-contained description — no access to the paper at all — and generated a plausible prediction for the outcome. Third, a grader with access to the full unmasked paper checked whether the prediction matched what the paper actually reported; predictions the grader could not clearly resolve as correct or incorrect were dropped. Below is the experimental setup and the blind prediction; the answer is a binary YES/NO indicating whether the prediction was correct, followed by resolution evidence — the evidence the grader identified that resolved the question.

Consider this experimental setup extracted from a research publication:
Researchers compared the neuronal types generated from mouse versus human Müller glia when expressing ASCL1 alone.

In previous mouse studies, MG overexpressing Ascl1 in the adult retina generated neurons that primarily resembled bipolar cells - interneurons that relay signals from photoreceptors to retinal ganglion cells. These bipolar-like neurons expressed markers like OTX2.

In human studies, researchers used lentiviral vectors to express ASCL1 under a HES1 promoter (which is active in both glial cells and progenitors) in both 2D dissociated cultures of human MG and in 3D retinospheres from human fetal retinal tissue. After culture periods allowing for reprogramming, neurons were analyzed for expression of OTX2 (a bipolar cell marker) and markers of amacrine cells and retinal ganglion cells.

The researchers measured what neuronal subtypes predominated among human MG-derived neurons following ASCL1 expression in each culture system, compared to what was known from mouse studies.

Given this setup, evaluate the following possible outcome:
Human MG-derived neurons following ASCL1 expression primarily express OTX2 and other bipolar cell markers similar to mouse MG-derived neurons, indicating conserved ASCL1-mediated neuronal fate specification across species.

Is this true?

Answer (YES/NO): YES